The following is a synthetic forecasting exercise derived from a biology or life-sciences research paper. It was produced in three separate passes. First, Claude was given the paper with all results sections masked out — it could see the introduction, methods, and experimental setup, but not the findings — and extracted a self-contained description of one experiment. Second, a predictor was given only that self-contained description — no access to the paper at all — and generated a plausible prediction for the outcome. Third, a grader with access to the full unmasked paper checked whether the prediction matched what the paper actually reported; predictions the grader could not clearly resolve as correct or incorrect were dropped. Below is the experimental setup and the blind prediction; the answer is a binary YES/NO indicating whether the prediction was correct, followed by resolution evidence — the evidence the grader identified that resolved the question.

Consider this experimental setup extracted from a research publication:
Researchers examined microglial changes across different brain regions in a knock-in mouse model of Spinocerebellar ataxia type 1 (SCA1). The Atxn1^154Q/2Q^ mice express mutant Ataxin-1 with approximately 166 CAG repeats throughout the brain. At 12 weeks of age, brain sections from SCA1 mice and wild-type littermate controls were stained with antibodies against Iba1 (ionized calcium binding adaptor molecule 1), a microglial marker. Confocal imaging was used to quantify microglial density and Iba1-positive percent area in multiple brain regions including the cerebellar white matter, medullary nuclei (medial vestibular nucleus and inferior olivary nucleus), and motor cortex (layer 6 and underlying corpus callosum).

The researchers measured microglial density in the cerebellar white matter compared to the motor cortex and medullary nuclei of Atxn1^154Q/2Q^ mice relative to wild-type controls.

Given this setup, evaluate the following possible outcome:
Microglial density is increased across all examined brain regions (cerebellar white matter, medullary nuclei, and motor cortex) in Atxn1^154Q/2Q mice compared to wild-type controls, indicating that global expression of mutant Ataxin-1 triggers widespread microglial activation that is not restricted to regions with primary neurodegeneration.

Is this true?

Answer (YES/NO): NO